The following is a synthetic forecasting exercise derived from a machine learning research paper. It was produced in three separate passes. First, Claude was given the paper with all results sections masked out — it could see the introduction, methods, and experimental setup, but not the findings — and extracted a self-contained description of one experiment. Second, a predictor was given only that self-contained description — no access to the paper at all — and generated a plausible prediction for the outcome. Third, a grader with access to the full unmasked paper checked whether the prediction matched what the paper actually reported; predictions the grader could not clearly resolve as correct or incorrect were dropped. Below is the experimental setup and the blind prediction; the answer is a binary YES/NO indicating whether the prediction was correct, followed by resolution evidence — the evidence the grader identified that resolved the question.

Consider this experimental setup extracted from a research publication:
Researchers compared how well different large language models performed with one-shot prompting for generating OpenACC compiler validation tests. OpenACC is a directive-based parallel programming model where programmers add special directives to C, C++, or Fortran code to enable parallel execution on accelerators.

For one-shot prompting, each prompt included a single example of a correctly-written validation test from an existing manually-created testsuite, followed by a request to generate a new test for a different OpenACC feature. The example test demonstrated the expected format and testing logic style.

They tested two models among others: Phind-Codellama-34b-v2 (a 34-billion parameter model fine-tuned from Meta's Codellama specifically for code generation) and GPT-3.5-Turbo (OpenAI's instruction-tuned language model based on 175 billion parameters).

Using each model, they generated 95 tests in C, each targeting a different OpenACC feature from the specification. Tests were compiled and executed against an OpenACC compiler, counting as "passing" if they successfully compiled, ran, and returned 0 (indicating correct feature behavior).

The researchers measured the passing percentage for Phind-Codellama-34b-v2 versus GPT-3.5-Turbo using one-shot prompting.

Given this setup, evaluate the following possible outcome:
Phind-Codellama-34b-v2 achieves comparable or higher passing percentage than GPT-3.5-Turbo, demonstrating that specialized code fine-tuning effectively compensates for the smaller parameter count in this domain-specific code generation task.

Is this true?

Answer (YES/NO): YES